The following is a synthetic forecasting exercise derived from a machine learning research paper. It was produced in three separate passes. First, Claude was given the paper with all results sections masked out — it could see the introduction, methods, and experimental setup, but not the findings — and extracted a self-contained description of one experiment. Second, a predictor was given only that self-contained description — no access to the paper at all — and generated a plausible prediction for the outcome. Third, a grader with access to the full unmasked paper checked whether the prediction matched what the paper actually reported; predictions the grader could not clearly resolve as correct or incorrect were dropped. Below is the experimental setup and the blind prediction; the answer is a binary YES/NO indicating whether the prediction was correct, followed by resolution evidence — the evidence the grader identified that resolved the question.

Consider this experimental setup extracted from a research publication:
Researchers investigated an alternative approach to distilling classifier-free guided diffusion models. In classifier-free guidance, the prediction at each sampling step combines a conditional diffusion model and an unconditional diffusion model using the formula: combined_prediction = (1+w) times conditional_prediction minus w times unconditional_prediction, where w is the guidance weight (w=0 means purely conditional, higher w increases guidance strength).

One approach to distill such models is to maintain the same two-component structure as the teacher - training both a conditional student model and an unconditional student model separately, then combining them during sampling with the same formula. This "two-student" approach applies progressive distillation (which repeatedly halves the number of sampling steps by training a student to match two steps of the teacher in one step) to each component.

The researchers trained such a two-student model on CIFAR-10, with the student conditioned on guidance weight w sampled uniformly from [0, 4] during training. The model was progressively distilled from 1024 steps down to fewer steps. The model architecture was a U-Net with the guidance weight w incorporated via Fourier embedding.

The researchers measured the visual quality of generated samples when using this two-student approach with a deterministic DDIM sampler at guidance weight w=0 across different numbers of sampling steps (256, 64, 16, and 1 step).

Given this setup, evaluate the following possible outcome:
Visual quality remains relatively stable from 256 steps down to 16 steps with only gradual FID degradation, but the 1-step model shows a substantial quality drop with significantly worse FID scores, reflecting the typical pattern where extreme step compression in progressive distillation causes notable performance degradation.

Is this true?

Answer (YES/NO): NO